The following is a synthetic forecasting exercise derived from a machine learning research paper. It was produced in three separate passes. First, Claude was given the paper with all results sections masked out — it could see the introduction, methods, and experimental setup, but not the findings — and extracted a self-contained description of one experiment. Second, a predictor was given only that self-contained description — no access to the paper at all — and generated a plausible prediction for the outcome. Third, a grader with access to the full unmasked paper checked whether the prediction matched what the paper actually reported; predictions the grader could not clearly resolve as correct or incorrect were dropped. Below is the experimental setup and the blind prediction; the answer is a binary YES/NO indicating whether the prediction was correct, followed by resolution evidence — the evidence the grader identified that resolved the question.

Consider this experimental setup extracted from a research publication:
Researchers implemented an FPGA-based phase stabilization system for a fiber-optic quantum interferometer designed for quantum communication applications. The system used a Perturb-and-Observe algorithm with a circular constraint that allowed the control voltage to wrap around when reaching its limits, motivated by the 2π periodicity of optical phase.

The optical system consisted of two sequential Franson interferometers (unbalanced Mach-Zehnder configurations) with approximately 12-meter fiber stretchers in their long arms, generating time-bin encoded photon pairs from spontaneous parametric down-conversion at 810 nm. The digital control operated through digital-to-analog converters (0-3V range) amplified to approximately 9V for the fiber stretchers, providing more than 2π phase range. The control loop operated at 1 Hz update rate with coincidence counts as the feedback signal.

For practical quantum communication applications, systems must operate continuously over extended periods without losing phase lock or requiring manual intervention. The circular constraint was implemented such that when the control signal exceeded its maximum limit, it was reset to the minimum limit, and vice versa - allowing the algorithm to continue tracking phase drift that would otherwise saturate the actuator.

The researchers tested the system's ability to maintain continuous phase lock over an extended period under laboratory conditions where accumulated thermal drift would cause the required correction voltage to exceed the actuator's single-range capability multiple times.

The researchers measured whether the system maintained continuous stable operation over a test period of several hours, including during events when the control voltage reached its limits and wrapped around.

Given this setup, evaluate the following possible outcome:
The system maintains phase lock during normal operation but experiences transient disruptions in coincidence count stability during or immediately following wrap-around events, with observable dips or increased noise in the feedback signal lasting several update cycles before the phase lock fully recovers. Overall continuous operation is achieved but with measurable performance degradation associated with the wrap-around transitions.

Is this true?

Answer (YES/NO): NO